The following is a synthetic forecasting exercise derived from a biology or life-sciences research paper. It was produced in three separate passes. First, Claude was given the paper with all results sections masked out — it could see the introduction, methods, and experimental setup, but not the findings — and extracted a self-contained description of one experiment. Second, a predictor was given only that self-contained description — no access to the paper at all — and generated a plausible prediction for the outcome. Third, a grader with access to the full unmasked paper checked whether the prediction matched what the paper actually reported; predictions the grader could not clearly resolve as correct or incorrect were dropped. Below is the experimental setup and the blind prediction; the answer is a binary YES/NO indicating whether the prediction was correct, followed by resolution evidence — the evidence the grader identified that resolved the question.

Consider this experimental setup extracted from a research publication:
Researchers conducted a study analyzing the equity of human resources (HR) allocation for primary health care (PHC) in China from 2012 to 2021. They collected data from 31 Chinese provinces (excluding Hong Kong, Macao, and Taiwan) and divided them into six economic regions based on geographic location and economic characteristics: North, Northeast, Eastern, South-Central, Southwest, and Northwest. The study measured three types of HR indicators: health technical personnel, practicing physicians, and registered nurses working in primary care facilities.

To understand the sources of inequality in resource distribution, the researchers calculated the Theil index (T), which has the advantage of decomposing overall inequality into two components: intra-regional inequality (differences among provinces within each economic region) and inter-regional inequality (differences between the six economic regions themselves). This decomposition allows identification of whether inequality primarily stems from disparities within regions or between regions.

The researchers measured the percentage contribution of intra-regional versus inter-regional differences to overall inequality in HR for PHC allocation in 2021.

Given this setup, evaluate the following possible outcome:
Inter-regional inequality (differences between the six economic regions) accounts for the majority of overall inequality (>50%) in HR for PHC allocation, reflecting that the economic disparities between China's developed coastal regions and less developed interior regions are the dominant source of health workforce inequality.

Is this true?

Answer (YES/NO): NO